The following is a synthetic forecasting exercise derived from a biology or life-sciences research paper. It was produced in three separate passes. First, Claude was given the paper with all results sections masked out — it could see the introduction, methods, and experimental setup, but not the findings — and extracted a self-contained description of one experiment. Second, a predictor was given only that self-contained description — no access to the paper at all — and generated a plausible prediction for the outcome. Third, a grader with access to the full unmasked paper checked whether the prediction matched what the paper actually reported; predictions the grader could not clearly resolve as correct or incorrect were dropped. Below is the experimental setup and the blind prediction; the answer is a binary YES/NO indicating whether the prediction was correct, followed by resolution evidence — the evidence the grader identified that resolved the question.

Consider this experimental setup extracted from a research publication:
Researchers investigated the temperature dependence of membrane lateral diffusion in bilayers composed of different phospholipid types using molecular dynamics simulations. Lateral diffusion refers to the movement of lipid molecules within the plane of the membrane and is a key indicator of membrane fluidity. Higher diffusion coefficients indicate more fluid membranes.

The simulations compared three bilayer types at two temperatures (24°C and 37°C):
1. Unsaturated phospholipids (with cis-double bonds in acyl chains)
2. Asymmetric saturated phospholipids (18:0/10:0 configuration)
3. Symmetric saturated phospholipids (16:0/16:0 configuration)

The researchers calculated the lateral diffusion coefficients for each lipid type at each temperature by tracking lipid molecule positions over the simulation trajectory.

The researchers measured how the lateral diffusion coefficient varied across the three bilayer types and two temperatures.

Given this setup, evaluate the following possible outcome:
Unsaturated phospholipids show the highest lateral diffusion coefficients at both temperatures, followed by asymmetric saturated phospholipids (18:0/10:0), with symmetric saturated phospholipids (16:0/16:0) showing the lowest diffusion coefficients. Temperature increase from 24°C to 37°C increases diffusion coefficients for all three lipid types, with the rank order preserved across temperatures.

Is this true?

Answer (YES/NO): NO